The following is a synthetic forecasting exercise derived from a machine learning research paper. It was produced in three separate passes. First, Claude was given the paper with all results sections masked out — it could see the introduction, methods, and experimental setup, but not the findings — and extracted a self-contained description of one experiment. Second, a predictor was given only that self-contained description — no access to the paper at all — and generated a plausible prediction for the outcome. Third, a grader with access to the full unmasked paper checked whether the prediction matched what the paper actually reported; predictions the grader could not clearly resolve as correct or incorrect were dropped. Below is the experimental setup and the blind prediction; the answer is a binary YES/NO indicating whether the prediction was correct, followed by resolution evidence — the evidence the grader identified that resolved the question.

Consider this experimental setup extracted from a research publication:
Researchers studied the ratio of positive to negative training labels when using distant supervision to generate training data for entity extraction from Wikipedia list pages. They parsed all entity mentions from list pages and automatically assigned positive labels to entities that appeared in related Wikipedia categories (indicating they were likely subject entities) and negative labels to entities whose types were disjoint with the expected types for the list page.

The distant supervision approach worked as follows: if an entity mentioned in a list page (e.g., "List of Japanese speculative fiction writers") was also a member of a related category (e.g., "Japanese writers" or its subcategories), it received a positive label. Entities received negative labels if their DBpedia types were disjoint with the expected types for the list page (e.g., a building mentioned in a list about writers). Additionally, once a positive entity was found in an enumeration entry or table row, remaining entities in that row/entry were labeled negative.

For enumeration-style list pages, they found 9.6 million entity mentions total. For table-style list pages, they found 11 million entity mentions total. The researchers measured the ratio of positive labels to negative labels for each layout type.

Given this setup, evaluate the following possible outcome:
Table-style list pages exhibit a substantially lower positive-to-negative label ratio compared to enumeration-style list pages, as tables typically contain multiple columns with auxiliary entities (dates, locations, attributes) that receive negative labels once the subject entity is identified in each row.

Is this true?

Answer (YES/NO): YES